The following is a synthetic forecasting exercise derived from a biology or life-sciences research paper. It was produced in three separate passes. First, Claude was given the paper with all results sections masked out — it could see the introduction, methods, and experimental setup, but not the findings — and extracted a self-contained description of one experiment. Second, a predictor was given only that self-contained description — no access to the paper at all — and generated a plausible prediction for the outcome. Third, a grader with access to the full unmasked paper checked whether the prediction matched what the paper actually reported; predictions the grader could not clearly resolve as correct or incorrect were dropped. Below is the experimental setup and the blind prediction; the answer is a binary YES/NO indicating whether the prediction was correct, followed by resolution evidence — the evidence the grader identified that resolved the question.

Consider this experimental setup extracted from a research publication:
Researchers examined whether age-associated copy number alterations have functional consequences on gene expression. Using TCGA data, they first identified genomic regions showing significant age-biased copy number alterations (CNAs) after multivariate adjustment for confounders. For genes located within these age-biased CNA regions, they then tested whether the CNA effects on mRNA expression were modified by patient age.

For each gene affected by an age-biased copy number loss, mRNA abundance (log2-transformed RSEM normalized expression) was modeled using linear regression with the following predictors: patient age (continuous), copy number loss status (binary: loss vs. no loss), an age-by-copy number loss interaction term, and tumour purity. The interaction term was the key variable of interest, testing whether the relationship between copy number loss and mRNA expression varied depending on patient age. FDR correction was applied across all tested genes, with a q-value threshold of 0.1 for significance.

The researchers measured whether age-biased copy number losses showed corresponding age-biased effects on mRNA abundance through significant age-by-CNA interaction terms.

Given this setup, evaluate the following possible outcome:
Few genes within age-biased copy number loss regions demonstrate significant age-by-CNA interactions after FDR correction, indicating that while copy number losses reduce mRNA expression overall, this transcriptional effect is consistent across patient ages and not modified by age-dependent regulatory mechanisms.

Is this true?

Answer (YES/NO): NO